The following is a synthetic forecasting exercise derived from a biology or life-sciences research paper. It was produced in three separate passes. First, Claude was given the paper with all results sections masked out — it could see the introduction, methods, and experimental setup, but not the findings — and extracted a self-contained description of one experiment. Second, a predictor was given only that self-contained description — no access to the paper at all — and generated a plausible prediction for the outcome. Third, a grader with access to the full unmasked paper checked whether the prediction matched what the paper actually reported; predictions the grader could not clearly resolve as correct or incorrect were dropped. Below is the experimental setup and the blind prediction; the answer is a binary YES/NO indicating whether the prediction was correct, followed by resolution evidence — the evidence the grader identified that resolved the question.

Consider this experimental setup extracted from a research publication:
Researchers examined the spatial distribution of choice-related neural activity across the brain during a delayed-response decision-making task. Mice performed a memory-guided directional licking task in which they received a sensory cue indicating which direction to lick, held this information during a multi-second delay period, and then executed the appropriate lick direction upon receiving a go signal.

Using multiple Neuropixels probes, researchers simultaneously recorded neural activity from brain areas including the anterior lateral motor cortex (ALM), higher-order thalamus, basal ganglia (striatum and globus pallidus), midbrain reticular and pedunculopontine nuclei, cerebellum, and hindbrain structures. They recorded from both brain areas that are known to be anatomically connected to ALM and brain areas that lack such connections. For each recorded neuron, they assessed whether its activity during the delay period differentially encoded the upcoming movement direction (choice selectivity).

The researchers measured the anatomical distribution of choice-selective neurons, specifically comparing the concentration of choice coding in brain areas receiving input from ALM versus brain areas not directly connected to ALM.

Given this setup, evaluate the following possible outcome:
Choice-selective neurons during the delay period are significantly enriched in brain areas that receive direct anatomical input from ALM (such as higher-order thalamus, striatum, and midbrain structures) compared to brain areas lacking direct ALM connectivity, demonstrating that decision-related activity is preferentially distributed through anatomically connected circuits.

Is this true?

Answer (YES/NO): YES